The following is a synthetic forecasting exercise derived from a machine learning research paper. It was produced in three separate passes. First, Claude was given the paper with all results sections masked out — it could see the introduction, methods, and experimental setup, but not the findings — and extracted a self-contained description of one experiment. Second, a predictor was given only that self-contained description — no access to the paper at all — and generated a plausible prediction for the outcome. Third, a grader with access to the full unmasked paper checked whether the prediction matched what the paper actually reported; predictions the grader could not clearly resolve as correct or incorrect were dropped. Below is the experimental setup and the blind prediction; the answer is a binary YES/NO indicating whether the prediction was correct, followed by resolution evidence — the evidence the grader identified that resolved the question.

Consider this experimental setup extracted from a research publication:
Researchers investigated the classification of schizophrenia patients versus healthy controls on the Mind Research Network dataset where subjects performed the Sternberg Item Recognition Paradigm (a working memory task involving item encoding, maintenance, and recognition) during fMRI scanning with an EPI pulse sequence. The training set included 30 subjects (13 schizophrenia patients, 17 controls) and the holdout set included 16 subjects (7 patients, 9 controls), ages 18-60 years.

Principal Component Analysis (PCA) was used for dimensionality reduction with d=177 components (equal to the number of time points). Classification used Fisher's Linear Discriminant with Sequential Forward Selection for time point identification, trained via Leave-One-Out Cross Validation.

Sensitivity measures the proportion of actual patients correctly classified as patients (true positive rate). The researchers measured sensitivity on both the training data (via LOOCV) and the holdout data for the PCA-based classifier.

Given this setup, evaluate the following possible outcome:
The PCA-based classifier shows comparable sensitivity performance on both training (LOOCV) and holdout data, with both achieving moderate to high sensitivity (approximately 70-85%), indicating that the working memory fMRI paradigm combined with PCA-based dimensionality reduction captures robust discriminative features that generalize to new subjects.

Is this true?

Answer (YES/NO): NO